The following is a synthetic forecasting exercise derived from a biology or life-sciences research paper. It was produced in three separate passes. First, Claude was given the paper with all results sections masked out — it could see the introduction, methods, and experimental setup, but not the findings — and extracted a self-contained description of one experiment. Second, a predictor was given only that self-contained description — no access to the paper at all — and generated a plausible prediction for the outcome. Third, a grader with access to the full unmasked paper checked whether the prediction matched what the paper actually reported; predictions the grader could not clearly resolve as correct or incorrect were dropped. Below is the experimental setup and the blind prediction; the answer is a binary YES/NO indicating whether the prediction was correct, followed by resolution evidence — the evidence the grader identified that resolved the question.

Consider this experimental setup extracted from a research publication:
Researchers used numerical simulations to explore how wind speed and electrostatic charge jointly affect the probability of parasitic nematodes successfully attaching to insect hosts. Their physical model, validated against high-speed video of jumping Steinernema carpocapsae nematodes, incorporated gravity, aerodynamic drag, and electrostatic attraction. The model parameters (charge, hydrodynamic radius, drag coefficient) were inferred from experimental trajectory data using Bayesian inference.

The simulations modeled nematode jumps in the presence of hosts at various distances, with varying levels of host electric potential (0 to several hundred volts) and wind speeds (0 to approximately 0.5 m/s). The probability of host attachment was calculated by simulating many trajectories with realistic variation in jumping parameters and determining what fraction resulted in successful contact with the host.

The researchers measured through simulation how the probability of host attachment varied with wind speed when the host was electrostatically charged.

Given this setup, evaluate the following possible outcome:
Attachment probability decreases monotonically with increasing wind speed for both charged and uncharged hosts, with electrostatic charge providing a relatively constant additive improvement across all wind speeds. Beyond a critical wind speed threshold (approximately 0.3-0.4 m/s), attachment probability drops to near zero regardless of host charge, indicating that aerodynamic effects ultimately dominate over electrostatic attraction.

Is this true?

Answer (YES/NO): NO